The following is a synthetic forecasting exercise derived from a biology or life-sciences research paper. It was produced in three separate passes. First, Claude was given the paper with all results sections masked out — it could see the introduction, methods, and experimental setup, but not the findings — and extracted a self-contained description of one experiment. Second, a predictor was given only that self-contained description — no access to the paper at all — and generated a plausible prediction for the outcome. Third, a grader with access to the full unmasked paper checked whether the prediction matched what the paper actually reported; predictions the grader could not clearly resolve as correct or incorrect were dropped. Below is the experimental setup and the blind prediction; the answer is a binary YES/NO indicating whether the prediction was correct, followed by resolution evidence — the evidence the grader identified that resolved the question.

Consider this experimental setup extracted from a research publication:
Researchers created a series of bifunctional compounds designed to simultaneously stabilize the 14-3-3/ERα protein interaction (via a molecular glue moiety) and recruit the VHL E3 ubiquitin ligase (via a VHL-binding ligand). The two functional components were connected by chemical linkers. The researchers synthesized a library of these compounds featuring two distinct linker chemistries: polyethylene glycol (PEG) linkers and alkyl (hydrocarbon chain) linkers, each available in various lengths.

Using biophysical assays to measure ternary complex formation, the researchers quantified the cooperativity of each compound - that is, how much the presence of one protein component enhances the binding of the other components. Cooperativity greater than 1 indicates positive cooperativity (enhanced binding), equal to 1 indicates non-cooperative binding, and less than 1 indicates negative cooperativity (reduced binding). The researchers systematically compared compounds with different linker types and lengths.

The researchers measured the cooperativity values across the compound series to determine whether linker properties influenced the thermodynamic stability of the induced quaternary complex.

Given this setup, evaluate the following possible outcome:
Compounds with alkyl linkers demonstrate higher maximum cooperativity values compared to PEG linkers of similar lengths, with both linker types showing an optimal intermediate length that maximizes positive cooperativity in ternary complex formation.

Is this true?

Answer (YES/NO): NO